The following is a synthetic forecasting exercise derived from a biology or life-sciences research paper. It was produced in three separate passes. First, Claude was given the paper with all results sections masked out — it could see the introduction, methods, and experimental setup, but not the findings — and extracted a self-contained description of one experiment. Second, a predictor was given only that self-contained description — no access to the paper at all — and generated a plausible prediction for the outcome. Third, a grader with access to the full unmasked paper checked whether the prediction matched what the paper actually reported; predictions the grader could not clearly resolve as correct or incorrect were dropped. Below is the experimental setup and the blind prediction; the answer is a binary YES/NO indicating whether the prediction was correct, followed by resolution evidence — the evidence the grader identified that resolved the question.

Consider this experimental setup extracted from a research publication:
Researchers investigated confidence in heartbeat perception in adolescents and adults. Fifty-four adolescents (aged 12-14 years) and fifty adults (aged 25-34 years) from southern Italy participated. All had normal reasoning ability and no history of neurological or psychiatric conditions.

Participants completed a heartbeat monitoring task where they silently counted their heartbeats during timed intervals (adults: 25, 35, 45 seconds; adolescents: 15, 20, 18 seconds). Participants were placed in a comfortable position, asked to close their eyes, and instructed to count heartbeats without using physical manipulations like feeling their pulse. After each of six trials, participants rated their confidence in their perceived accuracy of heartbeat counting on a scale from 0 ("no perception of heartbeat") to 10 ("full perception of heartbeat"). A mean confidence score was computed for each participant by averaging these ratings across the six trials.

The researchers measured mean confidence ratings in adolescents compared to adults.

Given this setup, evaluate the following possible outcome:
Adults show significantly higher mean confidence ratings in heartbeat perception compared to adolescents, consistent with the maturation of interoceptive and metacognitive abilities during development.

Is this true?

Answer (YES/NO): NO